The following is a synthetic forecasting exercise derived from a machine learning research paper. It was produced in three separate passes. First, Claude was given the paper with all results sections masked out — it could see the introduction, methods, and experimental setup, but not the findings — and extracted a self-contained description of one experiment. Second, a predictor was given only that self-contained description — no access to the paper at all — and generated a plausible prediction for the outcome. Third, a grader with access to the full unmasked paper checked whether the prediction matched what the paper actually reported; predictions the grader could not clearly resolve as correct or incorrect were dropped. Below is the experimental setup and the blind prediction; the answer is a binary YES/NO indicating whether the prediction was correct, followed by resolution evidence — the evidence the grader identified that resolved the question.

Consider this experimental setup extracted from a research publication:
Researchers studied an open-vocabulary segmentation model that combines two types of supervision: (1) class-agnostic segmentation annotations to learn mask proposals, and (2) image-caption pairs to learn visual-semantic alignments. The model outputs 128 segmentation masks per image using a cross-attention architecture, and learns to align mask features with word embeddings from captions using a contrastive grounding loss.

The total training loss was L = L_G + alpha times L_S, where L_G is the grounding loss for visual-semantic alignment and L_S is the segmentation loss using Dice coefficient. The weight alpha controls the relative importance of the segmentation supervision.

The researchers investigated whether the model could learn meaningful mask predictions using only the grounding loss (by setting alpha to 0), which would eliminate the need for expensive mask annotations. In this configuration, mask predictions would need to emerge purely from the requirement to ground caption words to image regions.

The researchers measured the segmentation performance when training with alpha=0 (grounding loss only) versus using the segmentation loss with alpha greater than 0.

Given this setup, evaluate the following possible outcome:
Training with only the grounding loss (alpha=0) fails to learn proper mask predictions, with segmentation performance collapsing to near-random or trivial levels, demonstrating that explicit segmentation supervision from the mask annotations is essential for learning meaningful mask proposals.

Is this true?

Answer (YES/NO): NO